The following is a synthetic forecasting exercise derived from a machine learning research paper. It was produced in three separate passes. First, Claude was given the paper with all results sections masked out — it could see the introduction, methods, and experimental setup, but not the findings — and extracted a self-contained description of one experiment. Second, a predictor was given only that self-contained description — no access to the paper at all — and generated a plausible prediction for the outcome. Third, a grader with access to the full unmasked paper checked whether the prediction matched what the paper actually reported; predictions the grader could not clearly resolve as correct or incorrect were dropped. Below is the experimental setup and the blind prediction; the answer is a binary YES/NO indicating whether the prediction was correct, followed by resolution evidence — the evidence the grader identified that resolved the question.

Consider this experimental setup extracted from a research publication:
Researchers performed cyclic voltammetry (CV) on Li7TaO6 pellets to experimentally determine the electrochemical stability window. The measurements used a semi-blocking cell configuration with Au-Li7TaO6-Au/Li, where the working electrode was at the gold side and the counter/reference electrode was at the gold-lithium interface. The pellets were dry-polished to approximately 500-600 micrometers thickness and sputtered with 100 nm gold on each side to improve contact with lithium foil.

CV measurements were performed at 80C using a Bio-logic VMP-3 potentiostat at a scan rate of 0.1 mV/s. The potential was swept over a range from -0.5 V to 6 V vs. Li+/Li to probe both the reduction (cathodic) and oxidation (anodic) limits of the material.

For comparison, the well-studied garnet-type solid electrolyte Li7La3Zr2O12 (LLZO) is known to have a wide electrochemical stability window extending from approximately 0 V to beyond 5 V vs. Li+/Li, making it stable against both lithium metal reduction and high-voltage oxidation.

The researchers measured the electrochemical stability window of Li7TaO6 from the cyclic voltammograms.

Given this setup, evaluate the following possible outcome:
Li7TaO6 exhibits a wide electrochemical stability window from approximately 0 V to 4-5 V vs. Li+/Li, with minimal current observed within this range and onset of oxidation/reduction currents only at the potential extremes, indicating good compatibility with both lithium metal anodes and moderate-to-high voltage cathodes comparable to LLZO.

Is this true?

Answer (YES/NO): NO